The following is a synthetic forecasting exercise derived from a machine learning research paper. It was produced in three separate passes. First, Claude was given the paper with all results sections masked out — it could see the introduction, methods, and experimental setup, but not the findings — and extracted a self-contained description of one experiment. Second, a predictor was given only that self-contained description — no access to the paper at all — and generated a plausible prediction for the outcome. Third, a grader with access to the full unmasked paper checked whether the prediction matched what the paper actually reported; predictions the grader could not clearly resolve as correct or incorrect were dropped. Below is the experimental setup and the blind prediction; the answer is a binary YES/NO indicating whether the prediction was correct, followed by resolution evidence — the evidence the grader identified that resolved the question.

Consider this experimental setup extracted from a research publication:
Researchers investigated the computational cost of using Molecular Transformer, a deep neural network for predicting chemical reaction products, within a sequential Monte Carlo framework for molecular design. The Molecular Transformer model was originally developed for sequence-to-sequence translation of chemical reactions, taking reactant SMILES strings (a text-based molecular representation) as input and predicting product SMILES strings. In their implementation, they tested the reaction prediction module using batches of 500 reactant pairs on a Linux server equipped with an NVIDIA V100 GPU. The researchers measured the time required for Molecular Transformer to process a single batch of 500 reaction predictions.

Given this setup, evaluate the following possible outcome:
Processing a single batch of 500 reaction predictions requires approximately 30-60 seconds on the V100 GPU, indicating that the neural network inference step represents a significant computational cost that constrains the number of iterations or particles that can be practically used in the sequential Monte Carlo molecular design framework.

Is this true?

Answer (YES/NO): NO